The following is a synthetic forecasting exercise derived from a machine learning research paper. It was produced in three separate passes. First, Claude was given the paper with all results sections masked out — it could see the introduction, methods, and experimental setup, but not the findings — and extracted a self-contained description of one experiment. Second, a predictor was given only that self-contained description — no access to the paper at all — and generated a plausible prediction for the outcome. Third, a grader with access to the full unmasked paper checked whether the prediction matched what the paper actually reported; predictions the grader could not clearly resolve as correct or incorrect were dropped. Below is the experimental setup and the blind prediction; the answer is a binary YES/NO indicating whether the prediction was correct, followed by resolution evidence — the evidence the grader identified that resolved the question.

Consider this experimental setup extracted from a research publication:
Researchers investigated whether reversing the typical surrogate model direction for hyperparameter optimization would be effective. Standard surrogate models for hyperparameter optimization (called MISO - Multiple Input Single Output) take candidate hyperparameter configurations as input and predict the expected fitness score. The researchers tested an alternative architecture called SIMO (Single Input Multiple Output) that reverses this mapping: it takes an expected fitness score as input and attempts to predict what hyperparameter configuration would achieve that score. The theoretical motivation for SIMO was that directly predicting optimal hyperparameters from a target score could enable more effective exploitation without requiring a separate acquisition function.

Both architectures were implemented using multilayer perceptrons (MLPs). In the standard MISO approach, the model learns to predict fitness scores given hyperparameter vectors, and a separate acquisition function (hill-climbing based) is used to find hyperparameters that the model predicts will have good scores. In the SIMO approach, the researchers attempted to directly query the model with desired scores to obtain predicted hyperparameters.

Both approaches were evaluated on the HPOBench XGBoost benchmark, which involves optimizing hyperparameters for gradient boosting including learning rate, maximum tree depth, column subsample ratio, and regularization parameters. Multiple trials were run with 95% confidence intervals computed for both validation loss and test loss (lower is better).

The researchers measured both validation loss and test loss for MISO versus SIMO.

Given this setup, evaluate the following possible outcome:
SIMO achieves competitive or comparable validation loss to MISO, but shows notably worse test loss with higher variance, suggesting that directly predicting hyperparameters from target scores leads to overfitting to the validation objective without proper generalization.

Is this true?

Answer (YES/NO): NO